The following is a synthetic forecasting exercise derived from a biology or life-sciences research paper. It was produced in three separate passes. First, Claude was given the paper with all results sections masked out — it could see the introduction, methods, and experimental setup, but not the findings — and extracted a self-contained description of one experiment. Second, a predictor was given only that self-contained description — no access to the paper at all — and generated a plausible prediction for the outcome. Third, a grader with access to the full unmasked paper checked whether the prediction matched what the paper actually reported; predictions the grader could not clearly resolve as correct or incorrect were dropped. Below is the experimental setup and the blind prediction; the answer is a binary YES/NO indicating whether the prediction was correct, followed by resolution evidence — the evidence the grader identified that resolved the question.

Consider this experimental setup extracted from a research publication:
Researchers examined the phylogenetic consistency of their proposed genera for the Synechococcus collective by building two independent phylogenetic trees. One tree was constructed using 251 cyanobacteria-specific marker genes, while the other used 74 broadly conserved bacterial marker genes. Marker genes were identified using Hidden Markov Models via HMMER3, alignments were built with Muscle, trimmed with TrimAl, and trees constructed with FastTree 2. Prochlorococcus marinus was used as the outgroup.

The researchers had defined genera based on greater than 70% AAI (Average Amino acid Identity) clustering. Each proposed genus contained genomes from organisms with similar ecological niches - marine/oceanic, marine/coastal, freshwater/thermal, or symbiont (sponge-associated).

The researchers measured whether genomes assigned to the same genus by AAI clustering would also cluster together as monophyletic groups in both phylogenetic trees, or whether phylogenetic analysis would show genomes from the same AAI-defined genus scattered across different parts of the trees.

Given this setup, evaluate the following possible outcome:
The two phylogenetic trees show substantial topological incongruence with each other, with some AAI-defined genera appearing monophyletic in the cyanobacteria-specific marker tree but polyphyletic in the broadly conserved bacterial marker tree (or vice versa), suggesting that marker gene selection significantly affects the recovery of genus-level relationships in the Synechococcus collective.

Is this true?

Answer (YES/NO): NO